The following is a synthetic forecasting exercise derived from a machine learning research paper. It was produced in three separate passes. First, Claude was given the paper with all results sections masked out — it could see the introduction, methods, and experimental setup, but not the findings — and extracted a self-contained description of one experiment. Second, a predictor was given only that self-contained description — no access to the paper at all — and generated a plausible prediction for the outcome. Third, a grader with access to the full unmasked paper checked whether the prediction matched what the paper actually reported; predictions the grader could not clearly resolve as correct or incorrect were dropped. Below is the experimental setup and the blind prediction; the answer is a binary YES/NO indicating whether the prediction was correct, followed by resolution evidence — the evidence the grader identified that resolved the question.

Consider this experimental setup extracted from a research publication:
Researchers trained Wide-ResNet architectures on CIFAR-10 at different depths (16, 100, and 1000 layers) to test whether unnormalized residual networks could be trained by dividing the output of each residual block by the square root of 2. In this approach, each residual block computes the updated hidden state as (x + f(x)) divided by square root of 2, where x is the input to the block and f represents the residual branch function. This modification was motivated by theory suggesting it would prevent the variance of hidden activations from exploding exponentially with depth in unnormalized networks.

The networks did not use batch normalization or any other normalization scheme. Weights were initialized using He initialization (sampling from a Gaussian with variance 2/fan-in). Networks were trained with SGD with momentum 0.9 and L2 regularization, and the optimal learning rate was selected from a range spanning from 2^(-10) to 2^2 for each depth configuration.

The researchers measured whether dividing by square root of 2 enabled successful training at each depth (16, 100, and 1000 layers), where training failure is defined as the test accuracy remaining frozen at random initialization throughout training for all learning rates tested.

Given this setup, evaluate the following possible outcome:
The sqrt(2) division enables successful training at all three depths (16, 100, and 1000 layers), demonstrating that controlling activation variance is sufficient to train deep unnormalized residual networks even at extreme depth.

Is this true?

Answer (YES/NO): NO